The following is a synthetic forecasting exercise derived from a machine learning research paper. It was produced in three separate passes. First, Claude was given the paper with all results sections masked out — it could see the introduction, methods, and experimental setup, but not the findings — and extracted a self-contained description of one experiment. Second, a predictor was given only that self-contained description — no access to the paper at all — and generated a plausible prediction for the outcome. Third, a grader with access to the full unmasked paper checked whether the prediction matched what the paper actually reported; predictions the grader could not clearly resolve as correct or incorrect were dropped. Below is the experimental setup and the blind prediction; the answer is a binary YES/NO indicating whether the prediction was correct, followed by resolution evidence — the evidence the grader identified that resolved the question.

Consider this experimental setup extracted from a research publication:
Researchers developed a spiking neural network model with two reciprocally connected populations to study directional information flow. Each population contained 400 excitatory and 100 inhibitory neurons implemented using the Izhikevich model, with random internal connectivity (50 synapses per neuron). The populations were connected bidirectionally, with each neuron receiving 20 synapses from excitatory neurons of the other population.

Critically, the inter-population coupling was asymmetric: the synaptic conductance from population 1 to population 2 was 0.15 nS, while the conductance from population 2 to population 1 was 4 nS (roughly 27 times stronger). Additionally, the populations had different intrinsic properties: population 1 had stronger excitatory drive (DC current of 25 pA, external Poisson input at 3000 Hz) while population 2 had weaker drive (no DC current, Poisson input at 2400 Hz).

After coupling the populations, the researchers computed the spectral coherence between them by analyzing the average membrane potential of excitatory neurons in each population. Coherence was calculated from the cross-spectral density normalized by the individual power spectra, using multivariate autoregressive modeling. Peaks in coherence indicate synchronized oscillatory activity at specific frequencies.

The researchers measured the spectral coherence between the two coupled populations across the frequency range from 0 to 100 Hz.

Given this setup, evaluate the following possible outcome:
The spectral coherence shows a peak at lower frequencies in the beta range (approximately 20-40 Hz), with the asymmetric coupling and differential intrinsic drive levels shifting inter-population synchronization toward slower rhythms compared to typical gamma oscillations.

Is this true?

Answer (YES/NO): NO